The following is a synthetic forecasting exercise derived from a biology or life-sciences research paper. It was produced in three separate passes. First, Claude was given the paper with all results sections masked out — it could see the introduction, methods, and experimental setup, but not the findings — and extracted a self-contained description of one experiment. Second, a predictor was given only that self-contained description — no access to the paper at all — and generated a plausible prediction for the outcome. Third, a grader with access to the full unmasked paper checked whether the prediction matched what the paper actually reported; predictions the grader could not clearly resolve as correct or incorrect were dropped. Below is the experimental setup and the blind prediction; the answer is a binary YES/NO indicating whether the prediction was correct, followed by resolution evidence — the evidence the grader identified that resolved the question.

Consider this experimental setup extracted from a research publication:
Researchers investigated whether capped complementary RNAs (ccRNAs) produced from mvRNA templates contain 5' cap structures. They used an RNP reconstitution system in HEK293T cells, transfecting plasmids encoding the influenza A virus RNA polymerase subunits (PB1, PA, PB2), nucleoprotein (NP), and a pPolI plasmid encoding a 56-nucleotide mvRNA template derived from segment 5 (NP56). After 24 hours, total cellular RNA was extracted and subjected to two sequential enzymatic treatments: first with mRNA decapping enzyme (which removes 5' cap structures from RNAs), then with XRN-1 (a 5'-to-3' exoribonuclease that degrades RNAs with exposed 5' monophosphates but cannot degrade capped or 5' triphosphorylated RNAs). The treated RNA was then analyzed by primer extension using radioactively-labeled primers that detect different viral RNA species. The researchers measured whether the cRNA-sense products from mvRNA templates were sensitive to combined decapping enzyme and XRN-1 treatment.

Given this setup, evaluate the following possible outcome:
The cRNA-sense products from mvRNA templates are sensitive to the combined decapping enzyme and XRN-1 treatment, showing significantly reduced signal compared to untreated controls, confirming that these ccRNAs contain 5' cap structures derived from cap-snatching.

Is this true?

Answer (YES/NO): YES